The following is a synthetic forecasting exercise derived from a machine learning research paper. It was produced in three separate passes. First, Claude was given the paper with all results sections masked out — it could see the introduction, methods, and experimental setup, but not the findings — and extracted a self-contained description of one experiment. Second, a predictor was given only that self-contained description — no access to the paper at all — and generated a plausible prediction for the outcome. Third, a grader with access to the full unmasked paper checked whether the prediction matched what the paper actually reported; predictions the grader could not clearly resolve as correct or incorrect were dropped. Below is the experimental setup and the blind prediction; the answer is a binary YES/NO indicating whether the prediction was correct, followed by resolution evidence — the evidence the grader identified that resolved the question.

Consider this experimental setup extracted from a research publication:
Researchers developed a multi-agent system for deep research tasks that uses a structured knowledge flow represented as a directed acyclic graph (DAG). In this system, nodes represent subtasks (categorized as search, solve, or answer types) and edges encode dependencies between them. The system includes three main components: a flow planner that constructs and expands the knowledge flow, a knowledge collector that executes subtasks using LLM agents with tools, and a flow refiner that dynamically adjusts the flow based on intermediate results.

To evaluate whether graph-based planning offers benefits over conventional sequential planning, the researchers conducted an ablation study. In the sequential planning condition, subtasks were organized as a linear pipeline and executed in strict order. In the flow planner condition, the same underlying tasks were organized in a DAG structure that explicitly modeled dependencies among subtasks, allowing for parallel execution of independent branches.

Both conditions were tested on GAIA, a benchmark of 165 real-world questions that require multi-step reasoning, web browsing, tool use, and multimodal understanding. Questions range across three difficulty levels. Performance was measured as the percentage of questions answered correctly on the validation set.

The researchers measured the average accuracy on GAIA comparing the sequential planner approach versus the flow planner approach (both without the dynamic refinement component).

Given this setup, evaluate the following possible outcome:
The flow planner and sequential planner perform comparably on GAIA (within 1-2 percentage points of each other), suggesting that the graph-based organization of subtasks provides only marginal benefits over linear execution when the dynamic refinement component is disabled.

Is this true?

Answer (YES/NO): NO